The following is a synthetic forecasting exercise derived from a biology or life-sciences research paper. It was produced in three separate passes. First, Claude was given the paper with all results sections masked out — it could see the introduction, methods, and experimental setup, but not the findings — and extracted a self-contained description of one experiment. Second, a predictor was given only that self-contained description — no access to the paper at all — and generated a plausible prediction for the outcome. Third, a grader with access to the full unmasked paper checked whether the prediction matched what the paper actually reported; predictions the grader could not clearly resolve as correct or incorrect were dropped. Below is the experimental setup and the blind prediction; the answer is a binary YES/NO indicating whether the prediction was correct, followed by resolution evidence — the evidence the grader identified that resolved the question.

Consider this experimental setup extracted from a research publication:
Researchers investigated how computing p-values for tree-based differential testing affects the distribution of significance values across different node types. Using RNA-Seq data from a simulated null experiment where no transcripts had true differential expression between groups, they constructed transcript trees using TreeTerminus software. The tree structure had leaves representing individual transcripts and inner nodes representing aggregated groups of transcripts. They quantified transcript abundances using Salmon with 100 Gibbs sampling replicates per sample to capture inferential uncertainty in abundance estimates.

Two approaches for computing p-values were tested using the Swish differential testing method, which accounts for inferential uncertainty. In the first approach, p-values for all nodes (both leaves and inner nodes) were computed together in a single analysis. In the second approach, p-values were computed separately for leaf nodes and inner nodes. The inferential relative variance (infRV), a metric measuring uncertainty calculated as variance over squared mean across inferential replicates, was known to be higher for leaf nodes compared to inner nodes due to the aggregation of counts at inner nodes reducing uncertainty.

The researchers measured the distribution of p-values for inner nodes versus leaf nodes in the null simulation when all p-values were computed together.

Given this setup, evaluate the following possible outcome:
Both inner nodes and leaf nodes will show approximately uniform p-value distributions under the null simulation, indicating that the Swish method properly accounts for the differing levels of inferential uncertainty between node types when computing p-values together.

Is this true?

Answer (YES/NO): NO